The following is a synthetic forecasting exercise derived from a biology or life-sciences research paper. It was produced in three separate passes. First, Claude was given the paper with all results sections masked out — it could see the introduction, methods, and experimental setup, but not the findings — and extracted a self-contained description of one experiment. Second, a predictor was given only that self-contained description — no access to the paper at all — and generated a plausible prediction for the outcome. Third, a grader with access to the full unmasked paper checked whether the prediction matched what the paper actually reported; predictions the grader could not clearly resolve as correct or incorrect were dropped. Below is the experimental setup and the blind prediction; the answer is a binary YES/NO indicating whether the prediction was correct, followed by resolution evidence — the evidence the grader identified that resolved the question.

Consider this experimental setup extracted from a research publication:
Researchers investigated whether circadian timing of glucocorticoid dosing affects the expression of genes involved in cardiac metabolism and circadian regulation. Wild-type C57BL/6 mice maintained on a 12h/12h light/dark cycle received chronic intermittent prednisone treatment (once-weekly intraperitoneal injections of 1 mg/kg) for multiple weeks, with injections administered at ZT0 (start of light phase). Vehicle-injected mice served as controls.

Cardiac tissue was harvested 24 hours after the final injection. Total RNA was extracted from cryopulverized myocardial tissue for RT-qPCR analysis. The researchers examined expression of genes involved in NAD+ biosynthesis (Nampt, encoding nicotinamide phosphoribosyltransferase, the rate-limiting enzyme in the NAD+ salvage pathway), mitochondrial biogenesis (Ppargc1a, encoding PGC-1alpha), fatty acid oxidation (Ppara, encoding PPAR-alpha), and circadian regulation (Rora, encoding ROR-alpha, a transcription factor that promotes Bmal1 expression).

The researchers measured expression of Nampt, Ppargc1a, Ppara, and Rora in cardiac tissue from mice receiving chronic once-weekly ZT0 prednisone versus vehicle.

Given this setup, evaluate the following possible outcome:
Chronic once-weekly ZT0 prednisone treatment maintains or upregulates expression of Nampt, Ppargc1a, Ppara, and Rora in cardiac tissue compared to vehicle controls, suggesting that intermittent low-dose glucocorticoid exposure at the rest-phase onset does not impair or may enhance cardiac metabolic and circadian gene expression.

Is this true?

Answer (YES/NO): YES